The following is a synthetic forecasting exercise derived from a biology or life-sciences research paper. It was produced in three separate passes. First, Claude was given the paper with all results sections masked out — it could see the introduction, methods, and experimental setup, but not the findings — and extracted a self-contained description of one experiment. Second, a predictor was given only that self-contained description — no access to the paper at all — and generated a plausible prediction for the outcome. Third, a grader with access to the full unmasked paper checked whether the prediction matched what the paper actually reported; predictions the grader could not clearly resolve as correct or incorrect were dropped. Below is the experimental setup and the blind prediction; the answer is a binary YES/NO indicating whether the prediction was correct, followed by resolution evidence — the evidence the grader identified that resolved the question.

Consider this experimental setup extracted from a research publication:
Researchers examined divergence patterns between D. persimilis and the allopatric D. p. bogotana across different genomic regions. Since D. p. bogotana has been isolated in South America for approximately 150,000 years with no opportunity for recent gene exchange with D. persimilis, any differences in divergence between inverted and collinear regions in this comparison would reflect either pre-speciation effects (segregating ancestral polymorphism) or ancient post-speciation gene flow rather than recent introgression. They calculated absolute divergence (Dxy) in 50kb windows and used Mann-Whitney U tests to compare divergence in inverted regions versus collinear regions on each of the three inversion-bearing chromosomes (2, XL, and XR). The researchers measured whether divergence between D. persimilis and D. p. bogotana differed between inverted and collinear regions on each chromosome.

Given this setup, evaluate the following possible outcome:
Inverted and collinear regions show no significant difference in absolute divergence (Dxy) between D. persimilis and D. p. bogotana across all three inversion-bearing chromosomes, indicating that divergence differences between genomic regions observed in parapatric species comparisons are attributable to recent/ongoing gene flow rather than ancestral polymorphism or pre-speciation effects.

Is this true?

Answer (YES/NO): NO